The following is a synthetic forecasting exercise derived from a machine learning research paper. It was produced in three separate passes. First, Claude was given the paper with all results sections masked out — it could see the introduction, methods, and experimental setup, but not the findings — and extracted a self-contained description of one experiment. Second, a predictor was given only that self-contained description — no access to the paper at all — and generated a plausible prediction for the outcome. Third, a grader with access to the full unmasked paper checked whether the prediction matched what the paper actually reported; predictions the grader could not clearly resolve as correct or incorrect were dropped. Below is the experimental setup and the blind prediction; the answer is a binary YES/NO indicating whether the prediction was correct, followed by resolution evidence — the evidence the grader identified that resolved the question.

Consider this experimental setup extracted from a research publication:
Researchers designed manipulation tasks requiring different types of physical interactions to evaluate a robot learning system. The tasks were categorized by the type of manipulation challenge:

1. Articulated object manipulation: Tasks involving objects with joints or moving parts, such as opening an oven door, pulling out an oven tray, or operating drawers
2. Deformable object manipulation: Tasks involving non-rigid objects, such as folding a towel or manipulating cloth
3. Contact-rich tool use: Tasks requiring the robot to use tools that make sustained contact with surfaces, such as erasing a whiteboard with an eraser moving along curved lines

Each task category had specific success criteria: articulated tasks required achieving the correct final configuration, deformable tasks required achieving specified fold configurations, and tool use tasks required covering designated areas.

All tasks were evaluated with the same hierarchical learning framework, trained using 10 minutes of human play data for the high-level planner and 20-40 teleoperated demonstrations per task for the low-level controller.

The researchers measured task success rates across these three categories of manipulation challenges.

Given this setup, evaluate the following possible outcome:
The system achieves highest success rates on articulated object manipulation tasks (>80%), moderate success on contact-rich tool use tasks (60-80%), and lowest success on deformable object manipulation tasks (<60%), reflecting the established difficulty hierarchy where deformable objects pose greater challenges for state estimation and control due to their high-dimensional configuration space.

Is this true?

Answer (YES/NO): NO